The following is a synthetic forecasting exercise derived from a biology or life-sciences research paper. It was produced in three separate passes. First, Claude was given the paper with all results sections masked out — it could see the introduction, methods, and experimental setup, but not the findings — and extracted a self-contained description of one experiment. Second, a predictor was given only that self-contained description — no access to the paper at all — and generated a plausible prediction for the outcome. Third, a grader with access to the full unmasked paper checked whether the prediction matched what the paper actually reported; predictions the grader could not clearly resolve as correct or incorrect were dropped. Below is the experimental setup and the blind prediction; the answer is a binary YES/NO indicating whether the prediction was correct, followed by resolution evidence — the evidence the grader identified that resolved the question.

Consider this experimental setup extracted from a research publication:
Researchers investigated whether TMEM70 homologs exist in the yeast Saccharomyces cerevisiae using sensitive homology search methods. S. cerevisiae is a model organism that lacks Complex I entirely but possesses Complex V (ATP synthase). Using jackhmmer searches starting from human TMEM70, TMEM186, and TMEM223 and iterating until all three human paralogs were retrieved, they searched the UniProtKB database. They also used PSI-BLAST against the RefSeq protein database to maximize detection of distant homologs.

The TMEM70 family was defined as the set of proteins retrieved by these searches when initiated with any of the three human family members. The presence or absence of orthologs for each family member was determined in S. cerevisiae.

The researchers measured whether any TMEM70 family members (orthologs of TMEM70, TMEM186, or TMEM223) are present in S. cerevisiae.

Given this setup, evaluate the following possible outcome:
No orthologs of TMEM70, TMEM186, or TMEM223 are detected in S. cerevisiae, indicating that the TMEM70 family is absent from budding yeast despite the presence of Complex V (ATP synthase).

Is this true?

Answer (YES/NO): NO